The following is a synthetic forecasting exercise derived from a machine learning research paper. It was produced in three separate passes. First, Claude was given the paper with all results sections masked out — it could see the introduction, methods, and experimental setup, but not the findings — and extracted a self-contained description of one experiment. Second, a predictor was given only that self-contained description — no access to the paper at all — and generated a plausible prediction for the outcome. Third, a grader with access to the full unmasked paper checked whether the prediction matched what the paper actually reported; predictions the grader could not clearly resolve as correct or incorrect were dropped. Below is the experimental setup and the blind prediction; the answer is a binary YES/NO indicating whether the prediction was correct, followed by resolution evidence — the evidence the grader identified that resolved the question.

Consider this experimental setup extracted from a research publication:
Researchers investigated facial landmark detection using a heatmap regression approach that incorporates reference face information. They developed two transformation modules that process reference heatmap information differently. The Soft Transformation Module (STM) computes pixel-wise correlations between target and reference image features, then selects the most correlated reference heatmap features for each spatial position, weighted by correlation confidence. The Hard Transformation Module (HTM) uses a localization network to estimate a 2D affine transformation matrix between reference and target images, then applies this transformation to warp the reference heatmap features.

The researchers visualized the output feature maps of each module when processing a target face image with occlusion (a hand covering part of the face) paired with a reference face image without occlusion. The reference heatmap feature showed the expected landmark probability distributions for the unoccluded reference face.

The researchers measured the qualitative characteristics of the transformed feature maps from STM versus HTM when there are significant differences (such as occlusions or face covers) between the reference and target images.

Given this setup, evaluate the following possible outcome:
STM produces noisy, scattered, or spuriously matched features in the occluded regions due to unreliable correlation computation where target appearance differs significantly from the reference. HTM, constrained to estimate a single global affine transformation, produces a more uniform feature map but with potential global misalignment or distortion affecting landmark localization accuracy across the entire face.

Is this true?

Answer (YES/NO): NO